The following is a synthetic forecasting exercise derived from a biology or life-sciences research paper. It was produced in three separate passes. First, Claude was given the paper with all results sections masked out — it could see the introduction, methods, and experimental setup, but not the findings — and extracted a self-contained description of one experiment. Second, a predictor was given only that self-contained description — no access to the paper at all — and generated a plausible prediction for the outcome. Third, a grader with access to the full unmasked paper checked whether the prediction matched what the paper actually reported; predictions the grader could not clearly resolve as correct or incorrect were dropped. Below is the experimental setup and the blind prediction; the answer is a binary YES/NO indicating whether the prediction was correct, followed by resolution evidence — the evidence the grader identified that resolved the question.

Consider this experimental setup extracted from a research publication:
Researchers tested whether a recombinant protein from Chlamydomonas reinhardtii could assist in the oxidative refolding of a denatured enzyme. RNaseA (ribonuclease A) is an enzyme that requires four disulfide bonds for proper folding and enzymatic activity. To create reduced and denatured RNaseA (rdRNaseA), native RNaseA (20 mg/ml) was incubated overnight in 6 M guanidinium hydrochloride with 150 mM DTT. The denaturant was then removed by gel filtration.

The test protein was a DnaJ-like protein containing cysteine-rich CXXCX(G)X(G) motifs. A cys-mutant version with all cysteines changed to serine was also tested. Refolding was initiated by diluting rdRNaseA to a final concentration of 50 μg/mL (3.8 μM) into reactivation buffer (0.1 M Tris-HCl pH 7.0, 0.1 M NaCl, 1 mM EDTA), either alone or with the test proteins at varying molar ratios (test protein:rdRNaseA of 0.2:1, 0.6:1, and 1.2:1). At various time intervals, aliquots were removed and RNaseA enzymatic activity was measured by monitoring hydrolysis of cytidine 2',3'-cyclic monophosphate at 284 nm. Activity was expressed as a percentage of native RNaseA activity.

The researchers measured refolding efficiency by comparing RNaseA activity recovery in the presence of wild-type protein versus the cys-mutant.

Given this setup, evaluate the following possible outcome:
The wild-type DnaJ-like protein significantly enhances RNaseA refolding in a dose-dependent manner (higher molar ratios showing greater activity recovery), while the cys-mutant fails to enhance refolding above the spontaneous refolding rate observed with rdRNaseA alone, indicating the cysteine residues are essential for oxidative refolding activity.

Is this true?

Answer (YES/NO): NO